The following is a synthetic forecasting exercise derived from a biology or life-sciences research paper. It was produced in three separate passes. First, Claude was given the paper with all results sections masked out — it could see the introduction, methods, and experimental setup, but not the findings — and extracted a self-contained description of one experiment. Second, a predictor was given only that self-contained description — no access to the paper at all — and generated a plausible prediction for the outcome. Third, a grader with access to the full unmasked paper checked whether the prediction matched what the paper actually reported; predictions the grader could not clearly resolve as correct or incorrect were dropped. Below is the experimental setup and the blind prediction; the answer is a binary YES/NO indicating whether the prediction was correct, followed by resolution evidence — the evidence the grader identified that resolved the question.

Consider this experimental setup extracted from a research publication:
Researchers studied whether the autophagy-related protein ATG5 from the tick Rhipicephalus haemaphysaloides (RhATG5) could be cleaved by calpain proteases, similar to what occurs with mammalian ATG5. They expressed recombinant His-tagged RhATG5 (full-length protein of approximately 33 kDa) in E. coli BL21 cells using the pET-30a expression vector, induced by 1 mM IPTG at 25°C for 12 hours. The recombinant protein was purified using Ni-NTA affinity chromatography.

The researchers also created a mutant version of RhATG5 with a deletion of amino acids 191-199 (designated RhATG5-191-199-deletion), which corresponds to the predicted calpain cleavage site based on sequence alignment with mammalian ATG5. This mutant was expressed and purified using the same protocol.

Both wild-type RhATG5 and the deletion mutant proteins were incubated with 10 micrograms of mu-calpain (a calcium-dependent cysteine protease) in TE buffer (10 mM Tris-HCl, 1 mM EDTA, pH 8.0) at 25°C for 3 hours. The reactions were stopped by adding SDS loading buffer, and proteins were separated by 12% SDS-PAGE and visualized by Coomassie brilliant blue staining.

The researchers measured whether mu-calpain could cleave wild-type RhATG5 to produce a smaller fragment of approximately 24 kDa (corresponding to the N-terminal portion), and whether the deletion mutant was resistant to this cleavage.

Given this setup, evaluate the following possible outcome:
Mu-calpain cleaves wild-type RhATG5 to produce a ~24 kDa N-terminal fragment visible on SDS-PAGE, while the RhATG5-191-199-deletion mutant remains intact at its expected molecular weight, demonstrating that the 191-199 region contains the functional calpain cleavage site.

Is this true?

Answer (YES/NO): NO